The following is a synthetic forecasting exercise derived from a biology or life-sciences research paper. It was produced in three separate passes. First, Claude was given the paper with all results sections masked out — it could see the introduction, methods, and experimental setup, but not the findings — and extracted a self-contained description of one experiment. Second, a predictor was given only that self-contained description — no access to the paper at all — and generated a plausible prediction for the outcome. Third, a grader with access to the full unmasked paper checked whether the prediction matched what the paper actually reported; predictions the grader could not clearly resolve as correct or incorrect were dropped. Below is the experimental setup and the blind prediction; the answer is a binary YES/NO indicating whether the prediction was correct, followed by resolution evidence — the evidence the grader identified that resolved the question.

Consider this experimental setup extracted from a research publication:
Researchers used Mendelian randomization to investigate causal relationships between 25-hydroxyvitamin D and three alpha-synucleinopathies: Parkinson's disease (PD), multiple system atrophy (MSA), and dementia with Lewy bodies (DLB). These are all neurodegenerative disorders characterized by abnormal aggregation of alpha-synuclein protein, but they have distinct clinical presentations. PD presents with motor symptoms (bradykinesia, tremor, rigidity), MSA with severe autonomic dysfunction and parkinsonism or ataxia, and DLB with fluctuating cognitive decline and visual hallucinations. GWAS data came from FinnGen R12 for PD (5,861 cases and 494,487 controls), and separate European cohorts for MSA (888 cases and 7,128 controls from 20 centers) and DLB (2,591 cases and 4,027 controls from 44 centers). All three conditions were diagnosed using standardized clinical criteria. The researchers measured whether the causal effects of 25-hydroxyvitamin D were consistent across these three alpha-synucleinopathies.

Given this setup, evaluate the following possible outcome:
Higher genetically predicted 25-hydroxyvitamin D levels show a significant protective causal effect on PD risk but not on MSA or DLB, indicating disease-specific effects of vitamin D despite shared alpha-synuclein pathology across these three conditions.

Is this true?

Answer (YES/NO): NO